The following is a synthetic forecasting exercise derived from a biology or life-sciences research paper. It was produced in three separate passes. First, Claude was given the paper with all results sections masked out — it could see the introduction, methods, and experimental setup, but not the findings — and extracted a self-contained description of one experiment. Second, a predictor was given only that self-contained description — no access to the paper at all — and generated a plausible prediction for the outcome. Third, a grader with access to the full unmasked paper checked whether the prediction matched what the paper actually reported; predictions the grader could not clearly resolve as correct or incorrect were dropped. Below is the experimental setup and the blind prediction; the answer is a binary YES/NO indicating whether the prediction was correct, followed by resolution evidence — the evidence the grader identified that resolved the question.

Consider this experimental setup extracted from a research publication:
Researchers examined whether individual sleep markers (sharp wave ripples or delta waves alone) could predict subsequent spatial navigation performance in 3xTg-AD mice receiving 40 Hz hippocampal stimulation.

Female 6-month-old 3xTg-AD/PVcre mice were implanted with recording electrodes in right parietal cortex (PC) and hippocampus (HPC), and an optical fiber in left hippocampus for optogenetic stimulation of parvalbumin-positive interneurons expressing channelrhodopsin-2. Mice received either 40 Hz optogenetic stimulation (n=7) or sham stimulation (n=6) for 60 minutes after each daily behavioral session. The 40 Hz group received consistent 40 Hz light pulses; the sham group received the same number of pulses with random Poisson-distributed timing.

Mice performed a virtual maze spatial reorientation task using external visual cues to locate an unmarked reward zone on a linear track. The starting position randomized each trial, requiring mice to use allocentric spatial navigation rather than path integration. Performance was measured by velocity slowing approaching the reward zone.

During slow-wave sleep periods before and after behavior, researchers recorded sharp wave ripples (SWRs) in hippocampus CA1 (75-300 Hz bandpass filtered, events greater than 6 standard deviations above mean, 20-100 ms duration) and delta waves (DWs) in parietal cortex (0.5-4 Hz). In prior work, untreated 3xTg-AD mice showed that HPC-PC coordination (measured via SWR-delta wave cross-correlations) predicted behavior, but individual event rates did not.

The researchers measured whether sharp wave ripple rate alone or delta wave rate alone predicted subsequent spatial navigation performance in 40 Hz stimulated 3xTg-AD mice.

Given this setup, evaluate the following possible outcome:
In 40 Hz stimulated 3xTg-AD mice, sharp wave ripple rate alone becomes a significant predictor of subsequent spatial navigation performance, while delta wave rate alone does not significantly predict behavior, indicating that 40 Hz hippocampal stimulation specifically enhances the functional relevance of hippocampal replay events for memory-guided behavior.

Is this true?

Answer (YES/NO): NO